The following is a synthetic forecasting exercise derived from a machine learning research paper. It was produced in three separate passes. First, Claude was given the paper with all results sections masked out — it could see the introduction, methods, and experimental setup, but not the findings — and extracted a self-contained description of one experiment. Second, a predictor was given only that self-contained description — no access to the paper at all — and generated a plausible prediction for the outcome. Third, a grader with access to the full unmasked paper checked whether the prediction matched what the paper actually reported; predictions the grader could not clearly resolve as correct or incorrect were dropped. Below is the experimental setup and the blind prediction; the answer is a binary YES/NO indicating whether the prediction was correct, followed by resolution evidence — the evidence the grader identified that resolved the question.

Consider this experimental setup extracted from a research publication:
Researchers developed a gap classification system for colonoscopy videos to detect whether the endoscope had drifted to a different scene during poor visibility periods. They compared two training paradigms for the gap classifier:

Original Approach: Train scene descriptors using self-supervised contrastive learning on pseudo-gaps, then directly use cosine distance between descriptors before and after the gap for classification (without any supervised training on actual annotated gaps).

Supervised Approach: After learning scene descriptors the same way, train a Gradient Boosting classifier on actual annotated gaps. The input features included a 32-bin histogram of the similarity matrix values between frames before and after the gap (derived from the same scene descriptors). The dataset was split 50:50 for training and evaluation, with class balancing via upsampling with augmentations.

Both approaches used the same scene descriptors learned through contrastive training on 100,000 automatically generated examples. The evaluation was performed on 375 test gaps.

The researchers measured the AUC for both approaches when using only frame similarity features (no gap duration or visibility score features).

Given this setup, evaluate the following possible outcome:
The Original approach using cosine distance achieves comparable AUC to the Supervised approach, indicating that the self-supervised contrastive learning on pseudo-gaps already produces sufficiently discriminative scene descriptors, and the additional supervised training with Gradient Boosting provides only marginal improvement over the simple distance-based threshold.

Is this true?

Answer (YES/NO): YES